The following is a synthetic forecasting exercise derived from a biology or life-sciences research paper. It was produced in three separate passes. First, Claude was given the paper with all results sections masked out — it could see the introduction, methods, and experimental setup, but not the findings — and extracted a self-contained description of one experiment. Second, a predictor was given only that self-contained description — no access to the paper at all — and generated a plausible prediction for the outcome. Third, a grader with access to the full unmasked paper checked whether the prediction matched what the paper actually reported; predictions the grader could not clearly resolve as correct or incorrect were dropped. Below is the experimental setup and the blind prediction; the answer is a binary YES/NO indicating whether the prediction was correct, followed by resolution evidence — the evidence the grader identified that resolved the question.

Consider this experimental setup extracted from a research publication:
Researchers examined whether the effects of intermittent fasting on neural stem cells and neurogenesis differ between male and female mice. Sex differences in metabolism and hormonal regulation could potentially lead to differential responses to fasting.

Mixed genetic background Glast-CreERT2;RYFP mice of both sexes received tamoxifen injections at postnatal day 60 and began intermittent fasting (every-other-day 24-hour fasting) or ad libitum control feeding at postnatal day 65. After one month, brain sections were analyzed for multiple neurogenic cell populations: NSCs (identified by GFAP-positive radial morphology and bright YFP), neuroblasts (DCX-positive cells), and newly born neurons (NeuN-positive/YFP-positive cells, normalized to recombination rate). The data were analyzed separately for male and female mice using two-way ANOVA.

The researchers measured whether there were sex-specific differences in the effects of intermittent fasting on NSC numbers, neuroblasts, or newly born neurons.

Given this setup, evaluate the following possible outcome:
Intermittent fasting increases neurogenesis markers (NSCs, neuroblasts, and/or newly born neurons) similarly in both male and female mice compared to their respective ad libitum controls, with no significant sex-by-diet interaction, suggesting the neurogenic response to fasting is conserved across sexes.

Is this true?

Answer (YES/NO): NO